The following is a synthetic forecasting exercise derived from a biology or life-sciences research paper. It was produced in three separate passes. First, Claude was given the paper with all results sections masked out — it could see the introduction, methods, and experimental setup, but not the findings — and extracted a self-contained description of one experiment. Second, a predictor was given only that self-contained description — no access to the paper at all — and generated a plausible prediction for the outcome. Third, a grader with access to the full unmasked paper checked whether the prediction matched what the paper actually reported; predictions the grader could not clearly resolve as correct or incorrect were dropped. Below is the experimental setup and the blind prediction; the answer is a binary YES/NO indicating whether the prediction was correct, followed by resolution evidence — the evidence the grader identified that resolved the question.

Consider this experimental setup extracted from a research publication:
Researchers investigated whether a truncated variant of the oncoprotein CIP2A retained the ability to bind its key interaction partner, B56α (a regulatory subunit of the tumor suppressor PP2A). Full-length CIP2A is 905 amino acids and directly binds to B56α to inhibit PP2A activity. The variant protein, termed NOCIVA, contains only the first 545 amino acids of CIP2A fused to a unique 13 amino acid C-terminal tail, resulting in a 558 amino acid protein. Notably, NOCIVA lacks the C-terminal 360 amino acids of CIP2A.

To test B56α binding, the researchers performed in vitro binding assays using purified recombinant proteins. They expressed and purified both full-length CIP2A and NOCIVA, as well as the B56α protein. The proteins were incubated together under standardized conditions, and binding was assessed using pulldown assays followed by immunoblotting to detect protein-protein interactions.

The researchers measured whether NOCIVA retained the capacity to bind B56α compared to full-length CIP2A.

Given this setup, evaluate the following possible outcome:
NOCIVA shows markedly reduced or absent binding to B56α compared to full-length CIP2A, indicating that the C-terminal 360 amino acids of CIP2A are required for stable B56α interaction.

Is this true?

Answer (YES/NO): NO